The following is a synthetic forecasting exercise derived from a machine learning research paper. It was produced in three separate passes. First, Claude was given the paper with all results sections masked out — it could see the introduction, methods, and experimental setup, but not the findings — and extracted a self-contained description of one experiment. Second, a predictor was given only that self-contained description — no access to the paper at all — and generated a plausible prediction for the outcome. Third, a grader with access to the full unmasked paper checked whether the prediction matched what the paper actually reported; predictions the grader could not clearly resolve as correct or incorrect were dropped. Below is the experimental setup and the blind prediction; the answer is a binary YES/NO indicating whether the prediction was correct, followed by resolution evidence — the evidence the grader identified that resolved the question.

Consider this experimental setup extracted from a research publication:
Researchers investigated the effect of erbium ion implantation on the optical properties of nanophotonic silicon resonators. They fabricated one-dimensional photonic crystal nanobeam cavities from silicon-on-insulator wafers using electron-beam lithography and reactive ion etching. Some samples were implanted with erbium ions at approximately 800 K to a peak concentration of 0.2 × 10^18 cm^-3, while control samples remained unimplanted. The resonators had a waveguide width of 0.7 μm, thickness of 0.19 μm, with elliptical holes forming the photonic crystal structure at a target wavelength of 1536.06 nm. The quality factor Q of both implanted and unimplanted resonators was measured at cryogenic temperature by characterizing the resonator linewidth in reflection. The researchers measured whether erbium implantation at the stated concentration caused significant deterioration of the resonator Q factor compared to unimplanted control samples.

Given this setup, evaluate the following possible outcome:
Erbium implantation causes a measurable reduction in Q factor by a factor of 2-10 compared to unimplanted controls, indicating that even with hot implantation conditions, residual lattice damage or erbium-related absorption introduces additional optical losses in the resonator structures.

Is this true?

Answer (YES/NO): NO